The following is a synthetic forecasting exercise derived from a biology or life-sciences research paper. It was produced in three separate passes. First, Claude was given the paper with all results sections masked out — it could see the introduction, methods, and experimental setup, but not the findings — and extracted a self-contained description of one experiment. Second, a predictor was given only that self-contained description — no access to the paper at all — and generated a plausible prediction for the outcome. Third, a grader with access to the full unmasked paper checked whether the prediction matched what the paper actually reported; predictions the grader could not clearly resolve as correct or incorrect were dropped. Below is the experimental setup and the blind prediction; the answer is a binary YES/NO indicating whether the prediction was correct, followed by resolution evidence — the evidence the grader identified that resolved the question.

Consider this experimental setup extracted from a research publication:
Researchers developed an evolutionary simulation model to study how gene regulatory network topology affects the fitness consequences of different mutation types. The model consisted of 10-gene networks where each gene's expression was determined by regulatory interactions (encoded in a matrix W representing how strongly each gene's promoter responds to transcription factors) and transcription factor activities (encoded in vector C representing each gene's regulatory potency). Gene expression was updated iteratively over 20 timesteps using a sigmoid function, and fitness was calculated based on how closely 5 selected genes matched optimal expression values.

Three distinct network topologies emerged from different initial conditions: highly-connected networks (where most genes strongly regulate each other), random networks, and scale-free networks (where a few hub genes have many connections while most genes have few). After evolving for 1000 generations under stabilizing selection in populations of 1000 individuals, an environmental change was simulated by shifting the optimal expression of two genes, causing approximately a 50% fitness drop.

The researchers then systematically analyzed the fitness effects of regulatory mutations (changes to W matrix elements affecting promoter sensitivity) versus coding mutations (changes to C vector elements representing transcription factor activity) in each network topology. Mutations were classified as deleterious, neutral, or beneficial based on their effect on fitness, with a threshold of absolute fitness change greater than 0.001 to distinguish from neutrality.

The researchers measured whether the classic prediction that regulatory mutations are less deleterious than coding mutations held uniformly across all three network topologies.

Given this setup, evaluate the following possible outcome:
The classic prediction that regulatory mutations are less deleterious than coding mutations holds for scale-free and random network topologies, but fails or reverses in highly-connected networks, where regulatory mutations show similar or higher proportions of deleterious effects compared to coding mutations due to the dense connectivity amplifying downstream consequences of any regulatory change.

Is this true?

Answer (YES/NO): NO